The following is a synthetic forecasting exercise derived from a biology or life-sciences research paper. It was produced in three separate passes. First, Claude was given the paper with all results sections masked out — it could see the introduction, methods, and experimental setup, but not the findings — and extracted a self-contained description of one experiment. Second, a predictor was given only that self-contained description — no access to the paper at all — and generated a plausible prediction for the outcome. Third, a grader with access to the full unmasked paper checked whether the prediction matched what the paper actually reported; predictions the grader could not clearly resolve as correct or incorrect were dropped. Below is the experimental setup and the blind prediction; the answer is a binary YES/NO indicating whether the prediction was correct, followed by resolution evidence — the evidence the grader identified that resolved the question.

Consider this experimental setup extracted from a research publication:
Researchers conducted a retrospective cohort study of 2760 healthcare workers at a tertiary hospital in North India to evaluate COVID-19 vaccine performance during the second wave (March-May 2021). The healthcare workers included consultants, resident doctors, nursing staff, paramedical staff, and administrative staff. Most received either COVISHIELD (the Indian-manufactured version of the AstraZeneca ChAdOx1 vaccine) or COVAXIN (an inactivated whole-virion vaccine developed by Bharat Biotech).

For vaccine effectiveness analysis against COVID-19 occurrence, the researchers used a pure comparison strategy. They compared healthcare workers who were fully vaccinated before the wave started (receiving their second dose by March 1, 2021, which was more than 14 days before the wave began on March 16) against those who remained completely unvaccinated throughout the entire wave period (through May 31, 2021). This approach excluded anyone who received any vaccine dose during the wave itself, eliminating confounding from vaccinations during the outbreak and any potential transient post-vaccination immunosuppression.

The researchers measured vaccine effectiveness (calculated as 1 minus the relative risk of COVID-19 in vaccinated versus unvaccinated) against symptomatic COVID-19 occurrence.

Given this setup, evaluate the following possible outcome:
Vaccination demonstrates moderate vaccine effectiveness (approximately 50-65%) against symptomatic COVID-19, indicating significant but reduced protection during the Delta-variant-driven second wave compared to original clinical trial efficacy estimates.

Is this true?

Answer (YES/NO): NO